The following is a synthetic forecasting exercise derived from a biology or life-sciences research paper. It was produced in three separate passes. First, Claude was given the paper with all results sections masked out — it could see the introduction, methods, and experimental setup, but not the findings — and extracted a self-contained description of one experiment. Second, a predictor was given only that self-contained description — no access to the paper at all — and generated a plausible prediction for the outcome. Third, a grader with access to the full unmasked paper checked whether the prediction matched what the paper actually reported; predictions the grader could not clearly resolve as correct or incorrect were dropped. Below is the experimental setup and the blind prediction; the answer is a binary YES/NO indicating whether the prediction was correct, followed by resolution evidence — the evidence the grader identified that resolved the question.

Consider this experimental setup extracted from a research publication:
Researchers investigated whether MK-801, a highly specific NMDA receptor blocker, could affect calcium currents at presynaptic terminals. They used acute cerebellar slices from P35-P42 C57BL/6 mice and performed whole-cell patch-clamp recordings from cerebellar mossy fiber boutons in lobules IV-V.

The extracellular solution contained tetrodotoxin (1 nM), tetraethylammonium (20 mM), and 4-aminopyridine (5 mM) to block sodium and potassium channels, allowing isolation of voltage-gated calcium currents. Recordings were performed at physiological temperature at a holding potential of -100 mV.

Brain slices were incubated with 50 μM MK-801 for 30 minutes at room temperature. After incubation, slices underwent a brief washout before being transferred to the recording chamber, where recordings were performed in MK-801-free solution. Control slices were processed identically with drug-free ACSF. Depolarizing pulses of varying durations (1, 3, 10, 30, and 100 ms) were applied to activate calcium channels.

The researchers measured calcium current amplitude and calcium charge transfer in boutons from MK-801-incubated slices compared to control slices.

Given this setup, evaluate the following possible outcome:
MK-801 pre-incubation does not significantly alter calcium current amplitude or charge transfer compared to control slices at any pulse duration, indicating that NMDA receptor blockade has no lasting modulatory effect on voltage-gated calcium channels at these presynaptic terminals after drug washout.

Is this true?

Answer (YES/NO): YES